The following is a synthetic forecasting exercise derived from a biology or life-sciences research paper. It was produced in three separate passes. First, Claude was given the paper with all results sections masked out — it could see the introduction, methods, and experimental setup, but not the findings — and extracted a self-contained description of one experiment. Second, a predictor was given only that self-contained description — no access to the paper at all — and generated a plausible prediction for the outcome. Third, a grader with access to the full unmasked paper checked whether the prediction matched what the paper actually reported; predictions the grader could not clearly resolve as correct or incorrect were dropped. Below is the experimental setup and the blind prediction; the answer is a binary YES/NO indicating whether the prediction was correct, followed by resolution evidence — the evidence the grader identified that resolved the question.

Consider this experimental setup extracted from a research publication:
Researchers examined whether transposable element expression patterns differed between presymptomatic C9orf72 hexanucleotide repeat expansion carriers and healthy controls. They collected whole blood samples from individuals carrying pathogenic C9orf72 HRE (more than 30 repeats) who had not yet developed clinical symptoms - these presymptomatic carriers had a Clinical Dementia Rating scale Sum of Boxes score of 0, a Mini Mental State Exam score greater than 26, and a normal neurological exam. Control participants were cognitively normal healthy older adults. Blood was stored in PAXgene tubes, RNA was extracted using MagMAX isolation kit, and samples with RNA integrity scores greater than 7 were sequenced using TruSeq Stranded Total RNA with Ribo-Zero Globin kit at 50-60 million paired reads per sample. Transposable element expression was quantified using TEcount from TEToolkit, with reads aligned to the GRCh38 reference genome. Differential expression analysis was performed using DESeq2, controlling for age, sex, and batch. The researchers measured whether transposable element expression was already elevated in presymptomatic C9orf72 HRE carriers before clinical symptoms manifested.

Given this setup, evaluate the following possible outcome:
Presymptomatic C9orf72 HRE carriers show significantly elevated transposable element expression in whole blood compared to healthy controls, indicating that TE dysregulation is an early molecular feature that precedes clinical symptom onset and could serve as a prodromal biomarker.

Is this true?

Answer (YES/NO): NO